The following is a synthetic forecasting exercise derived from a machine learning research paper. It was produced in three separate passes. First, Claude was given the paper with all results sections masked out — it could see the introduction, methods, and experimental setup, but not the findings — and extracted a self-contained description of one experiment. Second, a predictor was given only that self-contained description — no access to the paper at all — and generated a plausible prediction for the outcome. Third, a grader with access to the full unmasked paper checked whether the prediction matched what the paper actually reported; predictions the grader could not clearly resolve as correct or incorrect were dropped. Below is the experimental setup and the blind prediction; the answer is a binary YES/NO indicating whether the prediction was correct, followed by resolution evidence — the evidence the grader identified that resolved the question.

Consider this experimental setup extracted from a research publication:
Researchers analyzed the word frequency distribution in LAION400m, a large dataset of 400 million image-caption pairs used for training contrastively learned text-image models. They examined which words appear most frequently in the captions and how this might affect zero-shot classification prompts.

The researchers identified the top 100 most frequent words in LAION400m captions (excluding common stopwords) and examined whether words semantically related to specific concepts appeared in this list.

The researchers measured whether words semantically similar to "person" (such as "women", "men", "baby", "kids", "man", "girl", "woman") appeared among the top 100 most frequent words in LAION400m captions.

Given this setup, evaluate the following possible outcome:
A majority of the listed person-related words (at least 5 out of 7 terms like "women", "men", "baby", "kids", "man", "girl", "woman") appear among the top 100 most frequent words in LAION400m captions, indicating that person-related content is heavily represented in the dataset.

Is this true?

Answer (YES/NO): YES